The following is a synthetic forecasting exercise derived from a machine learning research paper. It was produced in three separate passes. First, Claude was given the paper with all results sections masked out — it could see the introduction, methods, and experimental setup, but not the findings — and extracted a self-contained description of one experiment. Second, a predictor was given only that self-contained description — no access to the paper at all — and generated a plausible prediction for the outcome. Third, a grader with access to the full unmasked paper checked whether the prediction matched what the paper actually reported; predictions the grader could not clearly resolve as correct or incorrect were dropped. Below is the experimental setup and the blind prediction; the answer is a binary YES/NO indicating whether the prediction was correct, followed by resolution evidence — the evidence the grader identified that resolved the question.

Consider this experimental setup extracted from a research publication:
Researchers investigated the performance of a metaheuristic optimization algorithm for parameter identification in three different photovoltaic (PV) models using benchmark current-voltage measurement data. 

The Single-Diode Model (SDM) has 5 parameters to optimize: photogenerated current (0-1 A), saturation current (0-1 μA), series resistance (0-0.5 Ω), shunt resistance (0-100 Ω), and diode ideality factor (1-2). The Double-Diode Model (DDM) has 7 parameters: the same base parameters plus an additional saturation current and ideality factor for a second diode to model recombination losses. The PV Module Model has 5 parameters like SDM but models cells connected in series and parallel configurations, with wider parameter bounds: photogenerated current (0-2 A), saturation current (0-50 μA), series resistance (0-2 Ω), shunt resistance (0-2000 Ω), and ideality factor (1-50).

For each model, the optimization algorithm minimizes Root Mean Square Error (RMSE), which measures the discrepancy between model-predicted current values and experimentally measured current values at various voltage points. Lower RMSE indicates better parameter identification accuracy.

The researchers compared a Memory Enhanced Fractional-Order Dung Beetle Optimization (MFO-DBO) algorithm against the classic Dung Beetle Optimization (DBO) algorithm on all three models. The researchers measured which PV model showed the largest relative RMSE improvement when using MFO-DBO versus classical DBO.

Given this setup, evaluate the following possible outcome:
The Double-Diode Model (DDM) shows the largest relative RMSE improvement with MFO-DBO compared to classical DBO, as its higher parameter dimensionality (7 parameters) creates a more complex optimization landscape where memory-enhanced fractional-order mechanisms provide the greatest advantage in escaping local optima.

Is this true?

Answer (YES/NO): NO